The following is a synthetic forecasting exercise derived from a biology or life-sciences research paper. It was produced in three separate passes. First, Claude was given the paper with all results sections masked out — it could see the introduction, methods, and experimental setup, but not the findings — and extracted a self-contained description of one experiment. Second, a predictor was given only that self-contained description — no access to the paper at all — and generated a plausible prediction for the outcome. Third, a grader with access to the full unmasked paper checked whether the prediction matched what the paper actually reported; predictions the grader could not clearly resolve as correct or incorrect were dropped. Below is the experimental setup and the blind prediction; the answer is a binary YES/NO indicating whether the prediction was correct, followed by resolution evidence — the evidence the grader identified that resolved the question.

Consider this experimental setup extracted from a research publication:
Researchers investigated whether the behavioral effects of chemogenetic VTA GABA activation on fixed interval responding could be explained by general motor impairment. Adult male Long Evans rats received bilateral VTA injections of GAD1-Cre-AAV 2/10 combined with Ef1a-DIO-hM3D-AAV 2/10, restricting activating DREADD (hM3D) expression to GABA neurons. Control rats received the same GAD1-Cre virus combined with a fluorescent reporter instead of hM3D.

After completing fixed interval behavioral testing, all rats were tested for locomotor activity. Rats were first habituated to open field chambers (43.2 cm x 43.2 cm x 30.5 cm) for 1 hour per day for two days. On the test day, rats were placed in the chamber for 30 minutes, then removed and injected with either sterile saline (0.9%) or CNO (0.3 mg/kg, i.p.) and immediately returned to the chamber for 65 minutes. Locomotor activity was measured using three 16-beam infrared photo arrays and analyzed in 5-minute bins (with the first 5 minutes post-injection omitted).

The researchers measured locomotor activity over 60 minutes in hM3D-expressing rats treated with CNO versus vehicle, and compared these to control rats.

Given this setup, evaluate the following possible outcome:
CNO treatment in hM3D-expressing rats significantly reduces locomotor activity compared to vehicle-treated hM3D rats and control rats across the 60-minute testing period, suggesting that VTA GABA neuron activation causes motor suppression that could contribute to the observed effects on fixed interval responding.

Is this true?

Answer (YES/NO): NO